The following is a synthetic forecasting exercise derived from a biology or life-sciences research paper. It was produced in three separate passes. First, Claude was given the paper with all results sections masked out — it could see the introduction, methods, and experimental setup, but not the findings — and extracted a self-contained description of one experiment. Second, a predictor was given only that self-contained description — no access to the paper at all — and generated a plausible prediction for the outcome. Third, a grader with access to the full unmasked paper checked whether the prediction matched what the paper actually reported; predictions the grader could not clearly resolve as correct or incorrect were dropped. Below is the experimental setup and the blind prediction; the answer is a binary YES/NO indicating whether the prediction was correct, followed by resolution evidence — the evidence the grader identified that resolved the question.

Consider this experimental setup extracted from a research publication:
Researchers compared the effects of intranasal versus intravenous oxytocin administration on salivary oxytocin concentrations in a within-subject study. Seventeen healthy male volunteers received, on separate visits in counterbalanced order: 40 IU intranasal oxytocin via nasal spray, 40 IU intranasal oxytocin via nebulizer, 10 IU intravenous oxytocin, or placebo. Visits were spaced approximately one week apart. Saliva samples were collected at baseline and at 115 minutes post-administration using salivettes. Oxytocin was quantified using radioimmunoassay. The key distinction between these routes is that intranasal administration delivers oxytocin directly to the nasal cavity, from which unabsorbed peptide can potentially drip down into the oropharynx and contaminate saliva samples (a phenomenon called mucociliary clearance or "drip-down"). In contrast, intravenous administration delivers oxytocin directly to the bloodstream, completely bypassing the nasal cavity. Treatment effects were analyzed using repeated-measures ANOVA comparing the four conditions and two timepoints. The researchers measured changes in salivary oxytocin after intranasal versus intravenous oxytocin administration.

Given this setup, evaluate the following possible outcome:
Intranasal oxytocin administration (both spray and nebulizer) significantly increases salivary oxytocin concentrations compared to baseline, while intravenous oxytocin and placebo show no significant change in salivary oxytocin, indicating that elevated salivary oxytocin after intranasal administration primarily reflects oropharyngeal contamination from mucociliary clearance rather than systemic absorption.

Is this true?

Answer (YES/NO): YES